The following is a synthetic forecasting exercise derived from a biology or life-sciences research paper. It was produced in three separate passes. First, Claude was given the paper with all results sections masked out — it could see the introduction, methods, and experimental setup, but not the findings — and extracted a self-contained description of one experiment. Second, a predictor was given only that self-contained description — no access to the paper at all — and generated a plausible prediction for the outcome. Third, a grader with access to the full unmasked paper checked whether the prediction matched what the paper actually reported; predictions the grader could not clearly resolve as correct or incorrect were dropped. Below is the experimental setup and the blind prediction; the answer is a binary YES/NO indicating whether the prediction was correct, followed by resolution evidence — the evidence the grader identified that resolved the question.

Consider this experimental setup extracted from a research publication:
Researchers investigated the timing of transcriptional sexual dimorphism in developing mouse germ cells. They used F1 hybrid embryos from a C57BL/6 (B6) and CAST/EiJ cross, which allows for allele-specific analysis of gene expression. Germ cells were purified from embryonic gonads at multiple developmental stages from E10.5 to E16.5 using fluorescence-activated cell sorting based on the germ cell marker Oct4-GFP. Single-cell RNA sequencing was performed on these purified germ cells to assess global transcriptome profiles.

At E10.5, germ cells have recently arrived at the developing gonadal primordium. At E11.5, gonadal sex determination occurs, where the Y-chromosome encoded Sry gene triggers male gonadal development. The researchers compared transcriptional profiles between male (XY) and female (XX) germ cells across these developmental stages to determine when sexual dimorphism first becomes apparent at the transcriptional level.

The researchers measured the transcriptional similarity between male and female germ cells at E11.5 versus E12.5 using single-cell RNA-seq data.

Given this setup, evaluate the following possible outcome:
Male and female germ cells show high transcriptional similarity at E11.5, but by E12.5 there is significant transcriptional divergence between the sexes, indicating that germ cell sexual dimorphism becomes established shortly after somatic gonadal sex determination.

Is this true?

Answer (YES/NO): YES